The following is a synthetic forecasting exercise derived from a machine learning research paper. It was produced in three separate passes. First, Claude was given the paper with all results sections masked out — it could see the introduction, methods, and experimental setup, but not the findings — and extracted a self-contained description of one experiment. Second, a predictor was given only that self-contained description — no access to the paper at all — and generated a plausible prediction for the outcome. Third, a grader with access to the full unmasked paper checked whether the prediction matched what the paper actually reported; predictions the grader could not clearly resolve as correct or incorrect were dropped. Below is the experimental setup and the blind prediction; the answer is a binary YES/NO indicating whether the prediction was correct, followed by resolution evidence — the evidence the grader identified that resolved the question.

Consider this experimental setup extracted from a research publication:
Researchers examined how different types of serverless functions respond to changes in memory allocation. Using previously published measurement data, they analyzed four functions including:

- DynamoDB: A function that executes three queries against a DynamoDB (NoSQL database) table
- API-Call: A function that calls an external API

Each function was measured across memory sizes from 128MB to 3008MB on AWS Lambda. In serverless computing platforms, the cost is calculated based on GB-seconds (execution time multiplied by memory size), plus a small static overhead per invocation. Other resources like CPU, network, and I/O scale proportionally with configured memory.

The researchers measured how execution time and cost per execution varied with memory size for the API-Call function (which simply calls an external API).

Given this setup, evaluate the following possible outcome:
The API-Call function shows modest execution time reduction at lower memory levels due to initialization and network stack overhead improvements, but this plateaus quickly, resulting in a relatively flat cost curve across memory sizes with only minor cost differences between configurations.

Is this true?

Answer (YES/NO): NO